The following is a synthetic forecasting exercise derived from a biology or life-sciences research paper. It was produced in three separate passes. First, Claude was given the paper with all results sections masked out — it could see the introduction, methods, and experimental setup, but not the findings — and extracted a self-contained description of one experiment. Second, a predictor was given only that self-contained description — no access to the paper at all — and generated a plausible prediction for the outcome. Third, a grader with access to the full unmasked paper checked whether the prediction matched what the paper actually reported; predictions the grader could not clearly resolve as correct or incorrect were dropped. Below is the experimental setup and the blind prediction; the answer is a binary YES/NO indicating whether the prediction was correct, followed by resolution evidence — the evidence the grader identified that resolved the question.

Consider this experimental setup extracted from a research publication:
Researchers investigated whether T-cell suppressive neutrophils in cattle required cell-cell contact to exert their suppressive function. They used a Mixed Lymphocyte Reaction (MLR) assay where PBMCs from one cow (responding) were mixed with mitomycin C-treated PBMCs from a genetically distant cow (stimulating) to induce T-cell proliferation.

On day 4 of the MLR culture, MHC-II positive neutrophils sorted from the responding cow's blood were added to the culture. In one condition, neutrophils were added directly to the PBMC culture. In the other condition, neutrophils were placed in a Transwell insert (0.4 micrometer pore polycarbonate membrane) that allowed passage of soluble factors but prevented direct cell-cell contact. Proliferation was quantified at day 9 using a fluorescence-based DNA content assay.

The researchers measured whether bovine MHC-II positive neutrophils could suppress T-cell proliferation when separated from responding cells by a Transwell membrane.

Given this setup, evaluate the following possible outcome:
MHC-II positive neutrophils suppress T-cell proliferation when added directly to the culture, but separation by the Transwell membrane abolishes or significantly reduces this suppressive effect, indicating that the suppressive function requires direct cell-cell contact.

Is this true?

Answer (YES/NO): YES